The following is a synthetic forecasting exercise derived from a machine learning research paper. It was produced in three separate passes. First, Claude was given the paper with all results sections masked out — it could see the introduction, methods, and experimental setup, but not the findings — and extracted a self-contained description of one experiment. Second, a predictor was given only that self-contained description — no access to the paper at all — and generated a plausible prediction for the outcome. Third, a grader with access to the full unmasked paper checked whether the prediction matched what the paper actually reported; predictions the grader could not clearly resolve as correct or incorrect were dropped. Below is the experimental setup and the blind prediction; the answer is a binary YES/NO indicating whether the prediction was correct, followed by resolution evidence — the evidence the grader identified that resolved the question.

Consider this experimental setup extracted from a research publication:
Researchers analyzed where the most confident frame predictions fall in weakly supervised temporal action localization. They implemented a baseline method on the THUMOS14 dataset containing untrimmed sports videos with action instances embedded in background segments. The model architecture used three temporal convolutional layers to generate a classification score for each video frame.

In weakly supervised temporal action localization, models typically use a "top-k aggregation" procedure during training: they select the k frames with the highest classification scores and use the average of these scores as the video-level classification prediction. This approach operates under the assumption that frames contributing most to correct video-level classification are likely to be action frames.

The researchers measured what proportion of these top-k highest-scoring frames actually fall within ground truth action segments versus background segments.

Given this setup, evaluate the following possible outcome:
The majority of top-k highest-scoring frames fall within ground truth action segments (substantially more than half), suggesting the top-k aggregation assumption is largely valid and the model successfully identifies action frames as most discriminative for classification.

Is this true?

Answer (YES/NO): YES